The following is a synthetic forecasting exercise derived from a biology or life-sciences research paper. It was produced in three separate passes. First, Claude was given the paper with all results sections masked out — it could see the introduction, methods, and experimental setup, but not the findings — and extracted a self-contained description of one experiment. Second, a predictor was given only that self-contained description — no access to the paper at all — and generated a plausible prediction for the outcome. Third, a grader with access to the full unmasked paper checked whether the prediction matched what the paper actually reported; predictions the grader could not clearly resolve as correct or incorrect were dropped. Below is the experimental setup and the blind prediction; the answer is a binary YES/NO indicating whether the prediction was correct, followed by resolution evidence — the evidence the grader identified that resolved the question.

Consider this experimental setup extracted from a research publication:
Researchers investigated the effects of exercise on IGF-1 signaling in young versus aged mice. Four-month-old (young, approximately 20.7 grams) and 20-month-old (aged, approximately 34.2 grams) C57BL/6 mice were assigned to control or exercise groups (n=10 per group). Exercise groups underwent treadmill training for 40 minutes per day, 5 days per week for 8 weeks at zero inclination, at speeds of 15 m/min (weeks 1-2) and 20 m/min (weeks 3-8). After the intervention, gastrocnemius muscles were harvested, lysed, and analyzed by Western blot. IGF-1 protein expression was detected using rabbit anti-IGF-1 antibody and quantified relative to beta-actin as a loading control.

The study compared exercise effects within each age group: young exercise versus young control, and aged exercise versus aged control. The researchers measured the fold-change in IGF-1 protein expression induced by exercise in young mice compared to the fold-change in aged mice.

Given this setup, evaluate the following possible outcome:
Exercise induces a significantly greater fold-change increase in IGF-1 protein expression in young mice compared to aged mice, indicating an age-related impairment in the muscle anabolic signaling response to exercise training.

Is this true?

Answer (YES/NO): NO